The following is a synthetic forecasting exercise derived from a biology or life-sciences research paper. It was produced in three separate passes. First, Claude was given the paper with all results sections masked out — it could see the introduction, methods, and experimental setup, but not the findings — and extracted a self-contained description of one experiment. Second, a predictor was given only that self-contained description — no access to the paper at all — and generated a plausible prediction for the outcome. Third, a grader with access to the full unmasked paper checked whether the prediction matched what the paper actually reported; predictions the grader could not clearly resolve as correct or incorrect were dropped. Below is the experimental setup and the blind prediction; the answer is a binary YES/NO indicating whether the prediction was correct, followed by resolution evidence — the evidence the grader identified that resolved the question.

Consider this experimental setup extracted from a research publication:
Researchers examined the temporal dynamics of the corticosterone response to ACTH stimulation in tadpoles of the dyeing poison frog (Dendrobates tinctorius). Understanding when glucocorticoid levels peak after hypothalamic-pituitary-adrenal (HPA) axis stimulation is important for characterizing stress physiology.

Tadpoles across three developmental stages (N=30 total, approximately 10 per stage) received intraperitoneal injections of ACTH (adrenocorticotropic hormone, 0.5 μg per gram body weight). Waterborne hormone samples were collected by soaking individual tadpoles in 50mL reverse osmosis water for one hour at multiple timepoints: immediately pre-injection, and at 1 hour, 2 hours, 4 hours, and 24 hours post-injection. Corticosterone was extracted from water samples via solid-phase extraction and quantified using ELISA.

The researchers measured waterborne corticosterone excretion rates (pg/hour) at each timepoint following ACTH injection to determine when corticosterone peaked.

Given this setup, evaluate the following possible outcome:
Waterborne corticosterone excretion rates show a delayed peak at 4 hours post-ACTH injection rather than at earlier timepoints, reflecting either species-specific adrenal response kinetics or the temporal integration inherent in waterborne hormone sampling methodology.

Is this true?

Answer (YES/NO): NO